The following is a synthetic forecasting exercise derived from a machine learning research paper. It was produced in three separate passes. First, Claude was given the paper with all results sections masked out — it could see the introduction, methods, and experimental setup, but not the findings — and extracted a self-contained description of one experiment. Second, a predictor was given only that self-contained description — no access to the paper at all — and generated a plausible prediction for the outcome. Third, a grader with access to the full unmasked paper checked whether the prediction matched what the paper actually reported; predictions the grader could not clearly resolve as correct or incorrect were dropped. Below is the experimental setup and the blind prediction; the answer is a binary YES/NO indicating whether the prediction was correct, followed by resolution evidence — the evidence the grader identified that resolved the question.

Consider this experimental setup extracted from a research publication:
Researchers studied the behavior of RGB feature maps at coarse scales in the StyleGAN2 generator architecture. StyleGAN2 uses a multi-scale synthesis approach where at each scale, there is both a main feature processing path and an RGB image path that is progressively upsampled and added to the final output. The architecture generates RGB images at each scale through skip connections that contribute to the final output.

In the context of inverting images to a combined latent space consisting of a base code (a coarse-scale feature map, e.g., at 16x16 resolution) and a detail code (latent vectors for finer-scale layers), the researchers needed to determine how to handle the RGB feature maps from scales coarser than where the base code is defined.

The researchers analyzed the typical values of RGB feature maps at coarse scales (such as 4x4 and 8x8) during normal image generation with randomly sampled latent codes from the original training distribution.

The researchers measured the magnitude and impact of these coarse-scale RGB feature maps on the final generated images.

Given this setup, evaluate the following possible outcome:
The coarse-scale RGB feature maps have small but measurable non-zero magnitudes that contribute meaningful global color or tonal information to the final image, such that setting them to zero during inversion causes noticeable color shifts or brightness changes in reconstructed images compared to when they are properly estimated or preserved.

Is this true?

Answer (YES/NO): NO